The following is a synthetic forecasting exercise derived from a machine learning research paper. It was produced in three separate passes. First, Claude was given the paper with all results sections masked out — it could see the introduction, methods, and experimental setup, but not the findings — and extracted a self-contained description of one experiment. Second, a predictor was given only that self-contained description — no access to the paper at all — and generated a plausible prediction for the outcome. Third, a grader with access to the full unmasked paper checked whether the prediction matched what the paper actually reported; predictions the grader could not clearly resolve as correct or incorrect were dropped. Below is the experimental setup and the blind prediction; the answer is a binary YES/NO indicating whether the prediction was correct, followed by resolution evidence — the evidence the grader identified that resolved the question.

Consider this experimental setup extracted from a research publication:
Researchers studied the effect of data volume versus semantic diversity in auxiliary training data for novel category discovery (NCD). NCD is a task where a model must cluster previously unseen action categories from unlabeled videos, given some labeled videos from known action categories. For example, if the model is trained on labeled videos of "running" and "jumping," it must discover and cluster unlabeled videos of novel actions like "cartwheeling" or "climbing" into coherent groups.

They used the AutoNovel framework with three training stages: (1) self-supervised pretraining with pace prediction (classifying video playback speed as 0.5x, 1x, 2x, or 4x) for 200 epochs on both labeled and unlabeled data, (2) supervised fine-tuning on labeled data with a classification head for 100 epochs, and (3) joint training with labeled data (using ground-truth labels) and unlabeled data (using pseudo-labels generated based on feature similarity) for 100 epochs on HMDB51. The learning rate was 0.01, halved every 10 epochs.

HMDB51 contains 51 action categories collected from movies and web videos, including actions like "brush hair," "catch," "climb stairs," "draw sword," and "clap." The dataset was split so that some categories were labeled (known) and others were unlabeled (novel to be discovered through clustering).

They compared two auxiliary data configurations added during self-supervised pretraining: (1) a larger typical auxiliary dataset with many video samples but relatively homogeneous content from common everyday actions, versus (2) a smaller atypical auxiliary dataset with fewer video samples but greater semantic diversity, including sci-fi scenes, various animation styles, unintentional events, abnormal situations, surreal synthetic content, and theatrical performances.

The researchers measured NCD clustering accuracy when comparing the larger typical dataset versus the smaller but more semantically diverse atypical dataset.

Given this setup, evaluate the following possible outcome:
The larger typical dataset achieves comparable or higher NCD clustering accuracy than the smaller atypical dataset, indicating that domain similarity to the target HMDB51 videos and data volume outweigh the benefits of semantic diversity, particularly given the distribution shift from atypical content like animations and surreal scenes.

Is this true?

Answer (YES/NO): NO